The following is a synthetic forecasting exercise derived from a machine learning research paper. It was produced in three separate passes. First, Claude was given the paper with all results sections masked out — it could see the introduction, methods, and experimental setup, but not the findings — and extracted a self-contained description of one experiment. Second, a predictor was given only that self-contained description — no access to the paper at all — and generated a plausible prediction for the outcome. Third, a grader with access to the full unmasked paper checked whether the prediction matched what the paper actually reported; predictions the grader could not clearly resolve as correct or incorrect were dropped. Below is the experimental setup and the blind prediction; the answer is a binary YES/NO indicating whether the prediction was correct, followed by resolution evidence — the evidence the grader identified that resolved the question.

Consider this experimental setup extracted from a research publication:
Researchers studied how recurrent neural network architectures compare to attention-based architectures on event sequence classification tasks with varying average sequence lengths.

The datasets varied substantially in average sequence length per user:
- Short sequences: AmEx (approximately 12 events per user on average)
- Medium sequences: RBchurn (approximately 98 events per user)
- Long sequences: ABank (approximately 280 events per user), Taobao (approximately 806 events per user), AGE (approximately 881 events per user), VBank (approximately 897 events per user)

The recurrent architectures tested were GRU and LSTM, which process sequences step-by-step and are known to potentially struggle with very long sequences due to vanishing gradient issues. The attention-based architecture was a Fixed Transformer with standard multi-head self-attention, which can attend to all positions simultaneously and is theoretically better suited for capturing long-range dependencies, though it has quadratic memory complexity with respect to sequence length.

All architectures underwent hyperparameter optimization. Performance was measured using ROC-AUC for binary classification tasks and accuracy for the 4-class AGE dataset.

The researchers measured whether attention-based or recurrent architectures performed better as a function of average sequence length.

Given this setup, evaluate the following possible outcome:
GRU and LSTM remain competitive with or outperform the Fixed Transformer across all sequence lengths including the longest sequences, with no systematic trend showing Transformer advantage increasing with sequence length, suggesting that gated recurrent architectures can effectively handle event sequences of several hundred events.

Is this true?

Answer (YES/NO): YES